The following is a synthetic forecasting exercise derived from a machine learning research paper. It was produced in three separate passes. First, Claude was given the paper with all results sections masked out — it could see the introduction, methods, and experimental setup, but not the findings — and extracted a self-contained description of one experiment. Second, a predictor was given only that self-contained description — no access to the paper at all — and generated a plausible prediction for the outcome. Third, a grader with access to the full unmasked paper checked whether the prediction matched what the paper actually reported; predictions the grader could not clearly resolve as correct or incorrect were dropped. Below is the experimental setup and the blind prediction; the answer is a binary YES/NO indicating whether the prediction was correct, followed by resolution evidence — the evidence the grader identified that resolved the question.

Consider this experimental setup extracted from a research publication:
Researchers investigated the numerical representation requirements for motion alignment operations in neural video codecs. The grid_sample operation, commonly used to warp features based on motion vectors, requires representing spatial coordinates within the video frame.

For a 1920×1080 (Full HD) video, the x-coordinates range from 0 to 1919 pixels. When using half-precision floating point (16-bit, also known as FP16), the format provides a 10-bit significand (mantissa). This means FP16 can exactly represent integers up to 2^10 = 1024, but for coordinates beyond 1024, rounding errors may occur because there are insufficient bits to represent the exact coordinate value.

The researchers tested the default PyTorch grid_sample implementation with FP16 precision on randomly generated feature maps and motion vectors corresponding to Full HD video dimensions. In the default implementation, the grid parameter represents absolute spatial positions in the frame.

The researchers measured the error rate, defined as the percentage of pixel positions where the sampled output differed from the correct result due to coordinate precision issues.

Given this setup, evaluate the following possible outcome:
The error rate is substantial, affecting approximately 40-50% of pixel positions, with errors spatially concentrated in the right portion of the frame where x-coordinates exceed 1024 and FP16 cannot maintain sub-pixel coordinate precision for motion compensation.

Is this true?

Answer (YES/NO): NO